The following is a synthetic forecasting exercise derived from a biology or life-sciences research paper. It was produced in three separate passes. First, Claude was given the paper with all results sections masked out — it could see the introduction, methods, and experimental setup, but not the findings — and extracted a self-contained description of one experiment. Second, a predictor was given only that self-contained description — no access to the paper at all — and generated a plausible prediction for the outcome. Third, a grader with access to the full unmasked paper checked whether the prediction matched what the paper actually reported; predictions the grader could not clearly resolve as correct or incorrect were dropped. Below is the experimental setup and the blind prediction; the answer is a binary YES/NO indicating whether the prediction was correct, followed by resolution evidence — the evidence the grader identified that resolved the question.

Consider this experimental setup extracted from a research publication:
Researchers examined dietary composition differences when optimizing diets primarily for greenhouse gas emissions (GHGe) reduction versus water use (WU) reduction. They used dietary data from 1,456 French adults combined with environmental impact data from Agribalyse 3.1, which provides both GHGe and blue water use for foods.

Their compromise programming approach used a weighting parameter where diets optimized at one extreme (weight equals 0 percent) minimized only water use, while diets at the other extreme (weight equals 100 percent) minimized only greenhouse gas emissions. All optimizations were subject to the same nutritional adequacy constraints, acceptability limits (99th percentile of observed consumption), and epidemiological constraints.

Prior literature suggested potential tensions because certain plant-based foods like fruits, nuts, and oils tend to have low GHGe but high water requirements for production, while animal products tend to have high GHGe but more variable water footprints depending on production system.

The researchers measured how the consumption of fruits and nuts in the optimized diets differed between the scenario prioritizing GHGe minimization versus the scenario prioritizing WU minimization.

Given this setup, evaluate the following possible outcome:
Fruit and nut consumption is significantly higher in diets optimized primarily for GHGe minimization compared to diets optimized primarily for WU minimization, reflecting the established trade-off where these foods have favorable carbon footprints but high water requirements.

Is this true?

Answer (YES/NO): NO